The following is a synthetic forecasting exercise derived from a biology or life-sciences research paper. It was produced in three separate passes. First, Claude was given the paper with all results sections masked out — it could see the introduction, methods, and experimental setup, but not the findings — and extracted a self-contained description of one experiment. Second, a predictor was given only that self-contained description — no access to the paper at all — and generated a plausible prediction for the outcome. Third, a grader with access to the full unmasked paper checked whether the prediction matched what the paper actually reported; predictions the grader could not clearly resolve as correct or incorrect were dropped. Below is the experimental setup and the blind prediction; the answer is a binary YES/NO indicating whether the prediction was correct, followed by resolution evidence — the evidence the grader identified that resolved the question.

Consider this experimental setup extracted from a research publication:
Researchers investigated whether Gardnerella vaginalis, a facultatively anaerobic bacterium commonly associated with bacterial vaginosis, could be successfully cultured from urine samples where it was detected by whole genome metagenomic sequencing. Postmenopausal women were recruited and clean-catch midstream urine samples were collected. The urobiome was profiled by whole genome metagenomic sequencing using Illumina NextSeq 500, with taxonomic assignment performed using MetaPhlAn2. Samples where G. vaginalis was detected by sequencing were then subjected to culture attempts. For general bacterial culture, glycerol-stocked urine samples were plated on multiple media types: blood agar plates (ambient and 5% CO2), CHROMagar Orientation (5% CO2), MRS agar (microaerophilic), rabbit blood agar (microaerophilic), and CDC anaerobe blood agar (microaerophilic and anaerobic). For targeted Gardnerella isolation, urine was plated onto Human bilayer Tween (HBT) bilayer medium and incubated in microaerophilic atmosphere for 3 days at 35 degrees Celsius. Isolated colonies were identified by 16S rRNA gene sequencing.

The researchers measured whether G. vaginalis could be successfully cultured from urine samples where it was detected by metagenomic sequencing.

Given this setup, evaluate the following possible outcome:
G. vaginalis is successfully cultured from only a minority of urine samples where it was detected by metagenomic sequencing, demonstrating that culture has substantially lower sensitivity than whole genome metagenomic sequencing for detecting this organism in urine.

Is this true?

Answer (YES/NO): NO